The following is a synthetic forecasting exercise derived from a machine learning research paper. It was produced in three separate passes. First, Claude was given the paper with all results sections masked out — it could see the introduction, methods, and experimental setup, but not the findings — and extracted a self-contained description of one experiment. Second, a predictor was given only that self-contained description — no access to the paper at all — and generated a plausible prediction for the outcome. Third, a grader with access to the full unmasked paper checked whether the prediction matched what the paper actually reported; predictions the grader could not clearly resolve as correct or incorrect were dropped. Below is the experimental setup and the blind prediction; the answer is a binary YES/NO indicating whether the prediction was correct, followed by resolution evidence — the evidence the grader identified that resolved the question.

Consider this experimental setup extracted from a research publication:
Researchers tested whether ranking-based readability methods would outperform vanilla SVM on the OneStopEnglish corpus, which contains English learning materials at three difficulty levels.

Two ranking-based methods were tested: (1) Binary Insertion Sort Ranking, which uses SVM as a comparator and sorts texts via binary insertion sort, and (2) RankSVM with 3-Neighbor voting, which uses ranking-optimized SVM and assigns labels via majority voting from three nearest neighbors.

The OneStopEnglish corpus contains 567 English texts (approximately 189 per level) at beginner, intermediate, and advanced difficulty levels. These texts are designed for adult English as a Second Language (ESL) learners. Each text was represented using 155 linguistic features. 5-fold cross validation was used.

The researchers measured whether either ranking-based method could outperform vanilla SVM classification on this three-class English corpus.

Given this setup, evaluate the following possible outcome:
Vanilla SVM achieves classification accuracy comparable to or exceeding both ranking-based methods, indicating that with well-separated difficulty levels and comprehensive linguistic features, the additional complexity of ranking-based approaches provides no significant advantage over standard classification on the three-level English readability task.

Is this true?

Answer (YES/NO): YES